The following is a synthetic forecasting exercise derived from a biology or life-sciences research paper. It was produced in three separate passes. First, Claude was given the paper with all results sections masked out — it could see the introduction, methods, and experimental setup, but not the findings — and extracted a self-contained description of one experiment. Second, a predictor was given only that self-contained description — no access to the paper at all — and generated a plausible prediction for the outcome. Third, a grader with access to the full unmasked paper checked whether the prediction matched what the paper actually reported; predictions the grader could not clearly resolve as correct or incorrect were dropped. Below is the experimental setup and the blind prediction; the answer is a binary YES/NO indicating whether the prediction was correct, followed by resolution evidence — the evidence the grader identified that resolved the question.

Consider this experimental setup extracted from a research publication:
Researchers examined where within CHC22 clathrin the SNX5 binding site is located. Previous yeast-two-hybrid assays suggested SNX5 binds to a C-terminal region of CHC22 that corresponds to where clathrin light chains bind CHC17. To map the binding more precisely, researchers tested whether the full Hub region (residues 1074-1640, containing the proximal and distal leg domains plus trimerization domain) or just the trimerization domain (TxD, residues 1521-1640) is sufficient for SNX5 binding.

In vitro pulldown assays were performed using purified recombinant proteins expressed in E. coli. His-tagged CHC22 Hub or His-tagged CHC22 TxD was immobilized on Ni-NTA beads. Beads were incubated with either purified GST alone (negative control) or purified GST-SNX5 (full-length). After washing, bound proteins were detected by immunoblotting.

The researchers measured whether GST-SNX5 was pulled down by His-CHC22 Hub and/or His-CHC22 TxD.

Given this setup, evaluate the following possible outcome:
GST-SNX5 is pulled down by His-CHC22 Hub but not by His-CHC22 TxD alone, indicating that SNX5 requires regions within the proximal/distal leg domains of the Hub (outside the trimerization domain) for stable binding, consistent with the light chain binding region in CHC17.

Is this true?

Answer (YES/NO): NO